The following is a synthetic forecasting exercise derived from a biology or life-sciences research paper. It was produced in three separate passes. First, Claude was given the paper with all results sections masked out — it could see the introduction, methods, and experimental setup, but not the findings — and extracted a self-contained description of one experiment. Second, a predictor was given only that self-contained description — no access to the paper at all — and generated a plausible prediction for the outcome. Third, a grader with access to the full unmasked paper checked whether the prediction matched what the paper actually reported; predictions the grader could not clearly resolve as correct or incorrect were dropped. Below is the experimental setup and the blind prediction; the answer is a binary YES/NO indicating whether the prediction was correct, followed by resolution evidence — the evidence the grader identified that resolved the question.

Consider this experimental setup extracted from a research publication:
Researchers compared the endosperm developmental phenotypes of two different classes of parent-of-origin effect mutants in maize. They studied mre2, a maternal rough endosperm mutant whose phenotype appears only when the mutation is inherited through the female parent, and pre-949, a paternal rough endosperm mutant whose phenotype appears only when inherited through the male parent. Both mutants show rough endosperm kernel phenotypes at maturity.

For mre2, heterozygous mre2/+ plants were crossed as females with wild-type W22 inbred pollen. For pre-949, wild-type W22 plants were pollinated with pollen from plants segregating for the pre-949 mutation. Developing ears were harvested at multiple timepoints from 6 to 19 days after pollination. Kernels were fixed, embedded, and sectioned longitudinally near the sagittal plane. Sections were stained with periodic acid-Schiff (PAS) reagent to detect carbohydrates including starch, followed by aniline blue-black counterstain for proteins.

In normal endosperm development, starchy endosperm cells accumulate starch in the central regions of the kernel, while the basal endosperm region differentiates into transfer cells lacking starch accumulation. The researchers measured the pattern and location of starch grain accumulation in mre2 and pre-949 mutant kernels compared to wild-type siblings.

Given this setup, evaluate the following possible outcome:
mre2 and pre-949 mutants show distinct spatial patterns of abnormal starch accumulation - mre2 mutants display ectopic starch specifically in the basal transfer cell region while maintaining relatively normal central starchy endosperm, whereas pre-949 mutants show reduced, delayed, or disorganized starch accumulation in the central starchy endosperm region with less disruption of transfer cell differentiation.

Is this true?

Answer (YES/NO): NO